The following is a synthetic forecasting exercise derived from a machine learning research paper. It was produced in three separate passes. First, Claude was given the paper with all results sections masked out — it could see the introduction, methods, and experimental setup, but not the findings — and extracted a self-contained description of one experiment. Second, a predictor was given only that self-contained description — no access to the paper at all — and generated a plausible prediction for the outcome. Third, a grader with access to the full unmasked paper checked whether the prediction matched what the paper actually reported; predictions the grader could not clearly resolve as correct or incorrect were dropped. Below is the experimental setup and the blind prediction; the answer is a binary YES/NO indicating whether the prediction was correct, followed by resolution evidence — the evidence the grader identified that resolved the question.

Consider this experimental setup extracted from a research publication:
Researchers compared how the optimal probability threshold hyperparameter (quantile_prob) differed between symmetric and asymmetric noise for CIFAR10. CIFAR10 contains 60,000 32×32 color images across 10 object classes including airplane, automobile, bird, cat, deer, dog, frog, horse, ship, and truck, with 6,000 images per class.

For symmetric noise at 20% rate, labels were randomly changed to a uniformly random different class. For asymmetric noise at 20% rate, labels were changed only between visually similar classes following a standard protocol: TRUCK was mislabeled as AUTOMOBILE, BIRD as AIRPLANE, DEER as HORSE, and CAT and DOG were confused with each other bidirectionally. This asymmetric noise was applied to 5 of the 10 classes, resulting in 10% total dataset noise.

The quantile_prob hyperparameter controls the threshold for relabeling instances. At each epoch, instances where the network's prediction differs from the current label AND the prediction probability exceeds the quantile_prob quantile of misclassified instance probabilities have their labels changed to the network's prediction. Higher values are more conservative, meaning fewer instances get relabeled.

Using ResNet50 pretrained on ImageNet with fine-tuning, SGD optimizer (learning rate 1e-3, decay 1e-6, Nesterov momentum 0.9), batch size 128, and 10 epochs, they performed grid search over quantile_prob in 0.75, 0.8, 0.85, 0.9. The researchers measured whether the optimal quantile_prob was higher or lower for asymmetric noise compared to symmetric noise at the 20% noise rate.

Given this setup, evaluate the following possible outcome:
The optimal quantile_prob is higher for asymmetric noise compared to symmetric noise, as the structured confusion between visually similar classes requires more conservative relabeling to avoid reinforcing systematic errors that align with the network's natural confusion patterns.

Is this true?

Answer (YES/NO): YES